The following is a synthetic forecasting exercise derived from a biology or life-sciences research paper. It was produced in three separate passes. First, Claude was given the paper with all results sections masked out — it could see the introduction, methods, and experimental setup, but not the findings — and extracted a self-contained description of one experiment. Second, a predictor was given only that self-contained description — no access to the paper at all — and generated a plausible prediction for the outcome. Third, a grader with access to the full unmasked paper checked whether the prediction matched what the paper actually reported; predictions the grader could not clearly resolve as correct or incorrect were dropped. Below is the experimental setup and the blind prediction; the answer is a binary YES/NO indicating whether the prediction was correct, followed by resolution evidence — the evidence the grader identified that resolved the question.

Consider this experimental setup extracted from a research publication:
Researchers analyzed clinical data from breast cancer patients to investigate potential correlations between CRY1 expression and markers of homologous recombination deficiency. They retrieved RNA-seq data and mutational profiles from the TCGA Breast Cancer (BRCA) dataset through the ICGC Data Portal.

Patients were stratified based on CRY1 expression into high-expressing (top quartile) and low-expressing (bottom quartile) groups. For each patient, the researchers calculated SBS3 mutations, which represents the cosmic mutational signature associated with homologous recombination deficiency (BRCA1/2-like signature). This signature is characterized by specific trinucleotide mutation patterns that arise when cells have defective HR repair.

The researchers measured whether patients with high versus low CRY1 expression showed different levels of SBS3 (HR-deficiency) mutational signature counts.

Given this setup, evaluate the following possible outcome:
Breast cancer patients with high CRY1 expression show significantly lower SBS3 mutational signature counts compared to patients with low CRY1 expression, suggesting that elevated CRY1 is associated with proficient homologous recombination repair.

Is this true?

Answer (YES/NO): NO